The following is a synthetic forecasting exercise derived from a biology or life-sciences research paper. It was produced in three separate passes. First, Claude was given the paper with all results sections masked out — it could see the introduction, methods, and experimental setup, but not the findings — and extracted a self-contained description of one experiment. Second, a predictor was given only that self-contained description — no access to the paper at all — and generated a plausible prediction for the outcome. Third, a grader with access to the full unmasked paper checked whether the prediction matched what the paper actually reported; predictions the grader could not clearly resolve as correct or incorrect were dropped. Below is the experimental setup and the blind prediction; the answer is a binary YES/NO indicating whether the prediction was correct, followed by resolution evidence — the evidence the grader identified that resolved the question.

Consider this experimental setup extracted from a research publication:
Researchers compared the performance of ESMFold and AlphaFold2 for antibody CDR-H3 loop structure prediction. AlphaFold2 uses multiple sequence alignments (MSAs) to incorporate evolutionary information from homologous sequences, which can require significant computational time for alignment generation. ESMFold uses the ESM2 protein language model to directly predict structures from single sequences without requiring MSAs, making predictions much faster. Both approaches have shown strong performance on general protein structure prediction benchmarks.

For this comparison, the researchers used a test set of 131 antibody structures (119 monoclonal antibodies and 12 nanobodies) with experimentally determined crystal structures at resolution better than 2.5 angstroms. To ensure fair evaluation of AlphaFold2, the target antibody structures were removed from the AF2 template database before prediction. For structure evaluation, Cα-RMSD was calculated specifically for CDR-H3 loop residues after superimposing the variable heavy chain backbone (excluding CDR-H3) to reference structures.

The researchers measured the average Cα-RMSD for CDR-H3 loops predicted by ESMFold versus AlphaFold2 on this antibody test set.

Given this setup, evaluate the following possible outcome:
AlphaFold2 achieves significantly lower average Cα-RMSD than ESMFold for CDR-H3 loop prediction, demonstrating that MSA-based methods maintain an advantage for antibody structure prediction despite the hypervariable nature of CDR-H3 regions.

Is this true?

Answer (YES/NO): YES